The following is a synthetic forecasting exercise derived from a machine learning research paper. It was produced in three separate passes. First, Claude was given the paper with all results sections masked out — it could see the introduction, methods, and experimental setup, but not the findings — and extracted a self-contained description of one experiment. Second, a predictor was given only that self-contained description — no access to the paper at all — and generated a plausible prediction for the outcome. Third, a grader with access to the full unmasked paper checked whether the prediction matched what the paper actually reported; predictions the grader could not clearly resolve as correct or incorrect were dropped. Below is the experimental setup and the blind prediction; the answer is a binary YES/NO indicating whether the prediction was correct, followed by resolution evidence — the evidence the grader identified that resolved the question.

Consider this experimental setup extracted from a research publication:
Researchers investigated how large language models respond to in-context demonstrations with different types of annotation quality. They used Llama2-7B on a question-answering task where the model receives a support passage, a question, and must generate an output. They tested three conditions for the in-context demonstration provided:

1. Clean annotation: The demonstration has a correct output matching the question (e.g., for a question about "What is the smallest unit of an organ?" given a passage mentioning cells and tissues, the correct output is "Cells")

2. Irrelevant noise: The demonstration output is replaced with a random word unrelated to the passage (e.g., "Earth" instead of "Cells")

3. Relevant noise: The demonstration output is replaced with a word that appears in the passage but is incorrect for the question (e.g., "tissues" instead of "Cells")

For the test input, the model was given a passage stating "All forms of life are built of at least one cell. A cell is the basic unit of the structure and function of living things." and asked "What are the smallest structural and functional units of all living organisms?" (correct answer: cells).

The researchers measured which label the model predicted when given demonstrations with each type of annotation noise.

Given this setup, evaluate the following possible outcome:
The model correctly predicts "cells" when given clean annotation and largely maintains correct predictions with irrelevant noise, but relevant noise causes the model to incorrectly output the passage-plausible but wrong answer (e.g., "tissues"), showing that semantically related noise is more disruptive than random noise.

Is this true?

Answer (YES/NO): NO